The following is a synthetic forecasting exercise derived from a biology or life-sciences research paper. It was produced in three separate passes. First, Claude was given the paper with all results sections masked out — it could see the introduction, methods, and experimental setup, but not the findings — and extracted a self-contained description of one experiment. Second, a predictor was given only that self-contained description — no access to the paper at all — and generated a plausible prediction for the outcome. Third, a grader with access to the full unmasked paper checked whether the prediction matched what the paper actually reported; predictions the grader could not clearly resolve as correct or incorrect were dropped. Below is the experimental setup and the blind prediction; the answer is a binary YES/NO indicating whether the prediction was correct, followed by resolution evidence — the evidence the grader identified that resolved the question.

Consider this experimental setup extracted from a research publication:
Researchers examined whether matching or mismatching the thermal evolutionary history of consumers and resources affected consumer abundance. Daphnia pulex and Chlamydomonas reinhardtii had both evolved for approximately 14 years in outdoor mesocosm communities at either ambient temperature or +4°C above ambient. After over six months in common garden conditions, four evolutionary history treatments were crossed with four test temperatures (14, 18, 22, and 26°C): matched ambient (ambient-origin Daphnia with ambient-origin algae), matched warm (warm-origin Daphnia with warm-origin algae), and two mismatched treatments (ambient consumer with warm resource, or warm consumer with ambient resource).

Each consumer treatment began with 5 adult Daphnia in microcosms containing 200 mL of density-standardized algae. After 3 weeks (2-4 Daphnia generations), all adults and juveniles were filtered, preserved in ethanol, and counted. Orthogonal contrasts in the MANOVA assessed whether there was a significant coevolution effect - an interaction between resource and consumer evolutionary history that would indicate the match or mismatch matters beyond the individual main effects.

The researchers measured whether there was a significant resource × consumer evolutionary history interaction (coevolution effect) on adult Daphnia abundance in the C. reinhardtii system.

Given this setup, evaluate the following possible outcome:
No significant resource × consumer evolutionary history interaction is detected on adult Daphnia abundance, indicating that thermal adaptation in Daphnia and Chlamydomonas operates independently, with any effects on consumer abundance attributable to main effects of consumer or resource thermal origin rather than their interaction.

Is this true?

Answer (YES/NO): YES